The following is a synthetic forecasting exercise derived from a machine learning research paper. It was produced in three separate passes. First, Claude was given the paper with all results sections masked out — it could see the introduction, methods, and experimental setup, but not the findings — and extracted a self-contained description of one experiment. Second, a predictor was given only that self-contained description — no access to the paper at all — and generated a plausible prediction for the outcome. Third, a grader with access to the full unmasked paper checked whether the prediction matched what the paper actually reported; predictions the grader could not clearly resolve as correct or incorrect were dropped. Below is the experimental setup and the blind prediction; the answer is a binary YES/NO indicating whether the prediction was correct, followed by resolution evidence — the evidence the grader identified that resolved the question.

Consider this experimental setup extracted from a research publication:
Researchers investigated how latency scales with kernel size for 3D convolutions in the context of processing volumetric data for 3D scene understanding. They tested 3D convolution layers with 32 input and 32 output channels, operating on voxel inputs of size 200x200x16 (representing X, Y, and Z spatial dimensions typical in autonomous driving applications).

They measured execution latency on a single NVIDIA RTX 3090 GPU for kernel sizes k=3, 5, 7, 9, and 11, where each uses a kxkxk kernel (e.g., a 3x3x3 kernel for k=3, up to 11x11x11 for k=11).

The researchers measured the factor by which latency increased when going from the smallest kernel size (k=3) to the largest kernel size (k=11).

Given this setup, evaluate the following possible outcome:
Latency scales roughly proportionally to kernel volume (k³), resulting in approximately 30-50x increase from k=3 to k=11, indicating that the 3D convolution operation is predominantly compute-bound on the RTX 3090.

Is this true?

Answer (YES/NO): NO